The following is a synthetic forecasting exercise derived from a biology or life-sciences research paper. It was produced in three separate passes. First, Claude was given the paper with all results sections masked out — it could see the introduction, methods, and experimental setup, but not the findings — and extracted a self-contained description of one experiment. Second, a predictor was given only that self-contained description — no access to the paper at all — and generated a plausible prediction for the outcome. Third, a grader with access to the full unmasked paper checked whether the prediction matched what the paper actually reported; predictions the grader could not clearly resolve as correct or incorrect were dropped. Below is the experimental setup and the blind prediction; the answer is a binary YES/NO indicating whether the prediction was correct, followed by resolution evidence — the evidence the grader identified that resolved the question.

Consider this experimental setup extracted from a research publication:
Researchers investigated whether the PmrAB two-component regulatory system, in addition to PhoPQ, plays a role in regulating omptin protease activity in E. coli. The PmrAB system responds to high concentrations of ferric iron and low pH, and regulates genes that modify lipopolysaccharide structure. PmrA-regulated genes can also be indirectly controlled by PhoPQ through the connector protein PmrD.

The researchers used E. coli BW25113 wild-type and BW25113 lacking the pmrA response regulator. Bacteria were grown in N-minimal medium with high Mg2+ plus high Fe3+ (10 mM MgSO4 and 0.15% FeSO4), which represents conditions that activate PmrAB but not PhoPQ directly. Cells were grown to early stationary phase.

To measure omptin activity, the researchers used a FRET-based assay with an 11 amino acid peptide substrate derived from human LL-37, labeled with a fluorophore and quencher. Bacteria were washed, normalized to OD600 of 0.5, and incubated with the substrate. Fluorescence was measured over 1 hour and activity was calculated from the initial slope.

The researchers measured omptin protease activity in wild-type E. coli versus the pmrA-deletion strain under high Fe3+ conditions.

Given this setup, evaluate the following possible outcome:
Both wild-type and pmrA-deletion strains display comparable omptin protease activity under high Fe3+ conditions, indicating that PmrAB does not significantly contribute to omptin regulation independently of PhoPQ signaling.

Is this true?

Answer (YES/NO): YES